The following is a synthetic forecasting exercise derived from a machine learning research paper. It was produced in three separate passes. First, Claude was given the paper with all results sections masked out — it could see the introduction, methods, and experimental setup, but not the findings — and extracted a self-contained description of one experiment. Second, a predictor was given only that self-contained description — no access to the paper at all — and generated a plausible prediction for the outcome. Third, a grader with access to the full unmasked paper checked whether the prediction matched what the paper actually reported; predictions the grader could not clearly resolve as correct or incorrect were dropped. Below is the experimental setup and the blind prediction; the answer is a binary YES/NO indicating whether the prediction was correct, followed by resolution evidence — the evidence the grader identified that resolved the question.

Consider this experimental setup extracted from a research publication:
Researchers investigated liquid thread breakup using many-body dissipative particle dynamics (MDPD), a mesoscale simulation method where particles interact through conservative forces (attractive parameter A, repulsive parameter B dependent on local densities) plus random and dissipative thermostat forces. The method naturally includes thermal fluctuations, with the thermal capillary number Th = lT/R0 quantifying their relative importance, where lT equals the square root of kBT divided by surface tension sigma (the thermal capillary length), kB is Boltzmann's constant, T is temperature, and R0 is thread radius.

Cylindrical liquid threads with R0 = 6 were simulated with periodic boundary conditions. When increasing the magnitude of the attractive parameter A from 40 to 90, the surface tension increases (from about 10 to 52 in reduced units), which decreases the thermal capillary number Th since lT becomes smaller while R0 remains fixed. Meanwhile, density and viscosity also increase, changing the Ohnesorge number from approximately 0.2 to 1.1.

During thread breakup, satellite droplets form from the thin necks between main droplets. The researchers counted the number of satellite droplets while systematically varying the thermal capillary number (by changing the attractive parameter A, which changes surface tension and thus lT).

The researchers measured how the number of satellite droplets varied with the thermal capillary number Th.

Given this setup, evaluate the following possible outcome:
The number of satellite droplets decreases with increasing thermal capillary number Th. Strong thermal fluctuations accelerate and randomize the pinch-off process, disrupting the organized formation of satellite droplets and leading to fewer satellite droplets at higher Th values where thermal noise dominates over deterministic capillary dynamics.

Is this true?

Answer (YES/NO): YES